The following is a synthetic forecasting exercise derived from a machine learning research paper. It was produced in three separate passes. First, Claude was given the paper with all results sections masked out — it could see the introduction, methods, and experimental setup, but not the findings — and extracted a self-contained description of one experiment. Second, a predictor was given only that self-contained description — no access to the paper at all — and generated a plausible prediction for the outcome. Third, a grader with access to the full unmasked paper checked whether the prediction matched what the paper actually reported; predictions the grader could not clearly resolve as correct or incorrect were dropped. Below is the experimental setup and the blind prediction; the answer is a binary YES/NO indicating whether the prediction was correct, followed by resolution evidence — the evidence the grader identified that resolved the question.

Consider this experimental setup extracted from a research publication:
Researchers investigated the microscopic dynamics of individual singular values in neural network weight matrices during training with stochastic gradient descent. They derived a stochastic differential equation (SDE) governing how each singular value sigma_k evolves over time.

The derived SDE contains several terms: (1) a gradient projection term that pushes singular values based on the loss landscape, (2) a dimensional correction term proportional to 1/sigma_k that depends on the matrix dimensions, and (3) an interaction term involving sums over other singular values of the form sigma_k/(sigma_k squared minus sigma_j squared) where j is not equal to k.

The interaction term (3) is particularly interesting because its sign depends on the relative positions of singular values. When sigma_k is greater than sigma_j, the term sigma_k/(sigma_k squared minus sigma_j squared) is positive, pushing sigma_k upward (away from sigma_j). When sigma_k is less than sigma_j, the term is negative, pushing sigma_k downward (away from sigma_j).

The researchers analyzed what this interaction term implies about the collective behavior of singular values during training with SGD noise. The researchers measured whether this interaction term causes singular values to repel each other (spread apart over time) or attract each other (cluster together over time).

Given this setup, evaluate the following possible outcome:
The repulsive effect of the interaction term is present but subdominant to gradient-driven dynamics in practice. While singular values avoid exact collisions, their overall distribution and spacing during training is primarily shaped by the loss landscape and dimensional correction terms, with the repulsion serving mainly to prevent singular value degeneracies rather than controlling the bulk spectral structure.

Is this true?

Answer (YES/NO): NO